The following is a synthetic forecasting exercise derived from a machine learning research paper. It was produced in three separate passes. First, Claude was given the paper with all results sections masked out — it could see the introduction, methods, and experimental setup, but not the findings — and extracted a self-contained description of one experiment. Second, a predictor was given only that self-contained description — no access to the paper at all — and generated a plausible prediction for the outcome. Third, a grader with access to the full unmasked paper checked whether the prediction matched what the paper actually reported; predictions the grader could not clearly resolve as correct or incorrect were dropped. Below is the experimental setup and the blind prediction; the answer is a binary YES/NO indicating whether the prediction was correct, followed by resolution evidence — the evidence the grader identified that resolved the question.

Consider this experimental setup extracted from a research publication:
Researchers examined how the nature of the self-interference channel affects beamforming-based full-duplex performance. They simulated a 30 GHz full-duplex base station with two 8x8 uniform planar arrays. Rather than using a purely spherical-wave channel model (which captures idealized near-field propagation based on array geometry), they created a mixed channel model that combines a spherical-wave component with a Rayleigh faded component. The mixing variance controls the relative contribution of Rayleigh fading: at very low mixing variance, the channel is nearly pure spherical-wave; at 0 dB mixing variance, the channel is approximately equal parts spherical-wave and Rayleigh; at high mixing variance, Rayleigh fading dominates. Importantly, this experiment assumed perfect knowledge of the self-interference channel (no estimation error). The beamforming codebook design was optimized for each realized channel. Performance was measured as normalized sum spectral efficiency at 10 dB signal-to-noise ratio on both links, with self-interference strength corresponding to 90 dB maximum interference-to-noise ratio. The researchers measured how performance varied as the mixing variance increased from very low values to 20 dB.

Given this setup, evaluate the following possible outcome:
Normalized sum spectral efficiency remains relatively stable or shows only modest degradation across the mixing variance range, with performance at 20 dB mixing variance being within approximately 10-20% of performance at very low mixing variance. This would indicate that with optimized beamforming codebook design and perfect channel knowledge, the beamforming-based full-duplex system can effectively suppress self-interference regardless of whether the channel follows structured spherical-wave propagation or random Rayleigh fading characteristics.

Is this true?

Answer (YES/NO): NO